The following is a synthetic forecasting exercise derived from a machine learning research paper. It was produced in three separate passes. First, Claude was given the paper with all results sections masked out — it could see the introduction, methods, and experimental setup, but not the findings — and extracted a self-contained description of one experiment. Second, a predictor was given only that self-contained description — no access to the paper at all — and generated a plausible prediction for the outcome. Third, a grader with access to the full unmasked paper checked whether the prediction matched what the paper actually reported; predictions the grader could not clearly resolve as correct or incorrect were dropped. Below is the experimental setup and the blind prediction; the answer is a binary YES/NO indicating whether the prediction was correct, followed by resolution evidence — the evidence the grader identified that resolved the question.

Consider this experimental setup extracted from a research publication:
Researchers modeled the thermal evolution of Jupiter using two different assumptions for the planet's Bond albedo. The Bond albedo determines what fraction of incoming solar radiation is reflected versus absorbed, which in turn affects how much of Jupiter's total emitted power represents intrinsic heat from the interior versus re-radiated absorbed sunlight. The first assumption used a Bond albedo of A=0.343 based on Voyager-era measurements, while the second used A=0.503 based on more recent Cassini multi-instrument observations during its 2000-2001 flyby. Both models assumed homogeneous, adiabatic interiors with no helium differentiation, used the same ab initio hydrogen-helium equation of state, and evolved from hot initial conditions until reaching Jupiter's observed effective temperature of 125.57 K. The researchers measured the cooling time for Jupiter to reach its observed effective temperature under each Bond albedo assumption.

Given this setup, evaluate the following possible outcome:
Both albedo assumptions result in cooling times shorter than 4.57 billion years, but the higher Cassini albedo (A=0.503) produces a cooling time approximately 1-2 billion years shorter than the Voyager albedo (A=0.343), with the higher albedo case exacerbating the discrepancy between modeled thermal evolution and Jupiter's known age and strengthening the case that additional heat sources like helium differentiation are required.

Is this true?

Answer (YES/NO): NO